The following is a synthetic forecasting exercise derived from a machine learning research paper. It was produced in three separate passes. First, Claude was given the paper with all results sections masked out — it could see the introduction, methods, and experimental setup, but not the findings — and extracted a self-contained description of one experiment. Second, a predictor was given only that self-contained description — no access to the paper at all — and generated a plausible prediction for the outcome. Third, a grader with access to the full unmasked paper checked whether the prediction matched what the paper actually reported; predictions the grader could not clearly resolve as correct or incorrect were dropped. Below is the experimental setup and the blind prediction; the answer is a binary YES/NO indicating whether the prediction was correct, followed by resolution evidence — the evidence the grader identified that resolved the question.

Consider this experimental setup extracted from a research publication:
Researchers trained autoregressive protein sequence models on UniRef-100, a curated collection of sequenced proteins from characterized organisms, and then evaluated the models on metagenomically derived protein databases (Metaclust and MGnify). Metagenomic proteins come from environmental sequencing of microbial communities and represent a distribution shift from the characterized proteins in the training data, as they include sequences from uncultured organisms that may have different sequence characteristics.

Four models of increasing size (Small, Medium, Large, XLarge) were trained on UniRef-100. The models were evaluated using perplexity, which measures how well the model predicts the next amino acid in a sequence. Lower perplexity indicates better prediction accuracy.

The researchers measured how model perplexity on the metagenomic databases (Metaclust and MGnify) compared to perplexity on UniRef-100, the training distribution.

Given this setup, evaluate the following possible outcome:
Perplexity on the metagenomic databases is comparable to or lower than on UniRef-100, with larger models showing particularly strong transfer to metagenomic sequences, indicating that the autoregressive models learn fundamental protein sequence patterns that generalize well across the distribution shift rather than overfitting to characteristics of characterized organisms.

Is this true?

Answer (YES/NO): NO